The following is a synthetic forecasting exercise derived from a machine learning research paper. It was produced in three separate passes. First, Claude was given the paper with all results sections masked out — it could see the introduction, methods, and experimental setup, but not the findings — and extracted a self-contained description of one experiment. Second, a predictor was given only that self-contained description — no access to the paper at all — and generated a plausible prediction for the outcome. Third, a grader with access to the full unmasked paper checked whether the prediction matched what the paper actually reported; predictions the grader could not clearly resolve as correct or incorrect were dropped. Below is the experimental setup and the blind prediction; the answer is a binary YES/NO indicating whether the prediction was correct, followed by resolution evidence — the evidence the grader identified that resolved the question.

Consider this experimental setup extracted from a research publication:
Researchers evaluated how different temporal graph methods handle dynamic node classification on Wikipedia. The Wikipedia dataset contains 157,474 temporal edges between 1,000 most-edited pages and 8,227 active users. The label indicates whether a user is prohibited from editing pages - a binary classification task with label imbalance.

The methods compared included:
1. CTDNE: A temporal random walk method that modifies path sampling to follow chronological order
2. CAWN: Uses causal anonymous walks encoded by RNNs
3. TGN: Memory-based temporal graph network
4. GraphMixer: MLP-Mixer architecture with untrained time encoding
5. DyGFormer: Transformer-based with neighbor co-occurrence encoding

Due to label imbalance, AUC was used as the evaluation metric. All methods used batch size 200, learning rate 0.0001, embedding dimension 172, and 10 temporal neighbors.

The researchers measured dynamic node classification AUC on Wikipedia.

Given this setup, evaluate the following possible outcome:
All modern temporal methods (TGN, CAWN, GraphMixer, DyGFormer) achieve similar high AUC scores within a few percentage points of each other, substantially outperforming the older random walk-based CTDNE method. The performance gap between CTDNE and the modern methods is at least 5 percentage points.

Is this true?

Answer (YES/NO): YES